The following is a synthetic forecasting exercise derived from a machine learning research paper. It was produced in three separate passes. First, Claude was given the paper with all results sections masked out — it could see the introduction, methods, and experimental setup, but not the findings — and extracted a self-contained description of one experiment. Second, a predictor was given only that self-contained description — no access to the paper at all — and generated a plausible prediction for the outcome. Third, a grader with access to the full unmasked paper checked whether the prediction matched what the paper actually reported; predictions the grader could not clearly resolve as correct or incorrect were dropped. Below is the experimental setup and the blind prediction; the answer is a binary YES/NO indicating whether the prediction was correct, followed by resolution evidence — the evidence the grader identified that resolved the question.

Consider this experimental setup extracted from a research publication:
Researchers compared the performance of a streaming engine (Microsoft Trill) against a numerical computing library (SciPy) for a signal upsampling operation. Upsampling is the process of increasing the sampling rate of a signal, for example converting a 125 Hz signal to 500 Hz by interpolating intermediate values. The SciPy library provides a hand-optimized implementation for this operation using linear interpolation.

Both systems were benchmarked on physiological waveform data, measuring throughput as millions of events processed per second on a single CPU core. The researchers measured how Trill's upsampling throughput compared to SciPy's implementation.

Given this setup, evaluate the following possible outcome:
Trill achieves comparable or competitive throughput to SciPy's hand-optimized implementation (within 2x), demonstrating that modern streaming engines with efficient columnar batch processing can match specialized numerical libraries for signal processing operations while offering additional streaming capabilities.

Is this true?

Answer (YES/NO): NO